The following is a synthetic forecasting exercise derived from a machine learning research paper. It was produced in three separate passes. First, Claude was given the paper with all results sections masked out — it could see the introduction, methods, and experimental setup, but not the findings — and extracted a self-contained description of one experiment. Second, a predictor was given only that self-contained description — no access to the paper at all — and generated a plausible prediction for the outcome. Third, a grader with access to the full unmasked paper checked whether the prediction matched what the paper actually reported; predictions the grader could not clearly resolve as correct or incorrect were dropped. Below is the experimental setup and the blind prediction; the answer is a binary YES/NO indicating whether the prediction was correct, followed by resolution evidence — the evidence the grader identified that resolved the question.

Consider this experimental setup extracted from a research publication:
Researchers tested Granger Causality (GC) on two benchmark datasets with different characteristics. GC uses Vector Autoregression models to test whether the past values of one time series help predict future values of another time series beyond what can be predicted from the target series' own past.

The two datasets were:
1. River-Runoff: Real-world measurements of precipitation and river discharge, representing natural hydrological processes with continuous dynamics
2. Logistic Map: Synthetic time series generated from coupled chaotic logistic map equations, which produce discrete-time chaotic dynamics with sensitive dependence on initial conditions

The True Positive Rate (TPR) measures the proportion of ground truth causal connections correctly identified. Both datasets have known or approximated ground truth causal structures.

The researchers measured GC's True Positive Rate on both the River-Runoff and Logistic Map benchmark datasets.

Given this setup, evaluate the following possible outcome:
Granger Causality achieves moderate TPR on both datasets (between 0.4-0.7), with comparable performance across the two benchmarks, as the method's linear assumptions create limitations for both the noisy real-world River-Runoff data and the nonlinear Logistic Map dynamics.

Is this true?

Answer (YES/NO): NO